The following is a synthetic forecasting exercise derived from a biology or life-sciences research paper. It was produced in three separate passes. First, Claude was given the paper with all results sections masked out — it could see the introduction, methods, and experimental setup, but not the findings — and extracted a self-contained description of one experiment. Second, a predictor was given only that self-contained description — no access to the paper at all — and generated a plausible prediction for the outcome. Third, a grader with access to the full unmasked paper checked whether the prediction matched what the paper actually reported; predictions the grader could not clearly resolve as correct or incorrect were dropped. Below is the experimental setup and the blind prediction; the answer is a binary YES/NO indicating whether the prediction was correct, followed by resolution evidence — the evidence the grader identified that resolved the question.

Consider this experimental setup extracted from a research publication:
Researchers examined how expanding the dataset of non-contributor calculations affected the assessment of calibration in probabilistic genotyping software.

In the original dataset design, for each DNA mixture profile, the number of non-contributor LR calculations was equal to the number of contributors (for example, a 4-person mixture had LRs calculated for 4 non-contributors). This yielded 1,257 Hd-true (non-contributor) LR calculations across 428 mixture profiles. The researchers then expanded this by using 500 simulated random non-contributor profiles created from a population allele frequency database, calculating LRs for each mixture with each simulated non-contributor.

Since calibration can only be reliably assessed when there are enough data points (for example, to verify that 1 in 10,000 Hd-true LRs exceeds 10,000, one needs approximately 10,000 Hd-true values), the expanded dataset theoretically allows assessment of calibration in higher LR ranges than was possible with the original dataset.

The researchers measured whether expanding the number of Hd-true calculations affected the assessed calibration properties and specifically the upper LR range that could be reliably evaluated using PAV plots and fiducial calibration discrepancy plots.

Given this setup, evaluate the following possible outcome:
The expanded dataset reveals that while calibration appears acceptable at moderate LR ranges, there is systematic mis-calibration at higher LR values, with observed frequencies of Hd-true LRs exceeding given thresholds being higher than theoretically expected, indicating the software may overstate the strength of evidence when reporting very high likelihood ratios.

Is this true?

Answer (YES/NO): NO